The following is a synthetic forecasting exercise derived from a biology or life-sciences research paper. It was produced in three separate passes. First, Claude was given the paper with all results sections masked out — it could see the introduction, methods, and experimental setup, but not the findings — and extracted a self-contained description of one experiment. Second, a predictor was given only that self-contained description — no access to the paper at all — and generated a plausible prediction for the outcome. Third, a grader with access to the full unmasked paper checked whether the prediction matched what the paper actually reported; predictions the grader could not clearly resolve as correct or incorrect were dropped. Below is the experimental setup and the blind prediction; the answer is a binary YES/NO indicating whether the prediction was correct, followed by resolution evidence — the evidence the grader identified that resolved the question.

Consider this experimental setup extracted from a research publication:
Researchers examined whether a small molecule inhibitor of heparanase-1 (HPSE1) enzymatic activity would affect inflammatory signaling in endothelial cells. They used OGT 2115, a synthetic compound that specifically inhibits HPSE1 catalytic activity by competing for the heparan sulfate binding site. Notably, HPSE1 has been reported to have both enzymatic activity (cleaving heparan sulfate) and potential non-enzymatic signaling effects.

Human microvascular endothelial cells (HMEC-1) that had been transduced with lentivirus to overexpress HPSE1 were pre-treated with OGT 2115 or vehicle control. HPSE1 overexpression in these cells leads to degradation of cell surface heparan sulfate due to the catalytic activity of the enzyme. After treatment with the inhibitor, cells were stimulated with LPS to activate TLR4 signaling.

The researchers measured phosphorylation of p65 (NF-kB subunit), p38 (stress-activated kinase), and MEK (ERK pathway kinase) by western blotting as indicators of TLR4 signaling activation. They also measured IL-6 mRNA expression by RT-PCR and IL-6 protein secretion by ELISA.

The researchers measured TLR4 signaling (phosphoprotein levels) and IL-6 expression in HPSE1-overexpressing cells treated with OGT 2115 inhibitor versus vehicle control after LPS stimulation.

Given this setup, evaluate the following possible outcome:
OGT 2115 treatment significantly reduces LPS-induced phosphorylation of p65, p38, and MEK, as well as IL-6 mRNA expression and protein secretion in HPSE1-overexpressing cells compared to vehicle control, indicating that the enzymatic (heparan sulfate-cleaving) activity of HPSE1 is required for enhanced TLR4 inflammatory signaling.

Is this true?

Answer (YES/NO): NO